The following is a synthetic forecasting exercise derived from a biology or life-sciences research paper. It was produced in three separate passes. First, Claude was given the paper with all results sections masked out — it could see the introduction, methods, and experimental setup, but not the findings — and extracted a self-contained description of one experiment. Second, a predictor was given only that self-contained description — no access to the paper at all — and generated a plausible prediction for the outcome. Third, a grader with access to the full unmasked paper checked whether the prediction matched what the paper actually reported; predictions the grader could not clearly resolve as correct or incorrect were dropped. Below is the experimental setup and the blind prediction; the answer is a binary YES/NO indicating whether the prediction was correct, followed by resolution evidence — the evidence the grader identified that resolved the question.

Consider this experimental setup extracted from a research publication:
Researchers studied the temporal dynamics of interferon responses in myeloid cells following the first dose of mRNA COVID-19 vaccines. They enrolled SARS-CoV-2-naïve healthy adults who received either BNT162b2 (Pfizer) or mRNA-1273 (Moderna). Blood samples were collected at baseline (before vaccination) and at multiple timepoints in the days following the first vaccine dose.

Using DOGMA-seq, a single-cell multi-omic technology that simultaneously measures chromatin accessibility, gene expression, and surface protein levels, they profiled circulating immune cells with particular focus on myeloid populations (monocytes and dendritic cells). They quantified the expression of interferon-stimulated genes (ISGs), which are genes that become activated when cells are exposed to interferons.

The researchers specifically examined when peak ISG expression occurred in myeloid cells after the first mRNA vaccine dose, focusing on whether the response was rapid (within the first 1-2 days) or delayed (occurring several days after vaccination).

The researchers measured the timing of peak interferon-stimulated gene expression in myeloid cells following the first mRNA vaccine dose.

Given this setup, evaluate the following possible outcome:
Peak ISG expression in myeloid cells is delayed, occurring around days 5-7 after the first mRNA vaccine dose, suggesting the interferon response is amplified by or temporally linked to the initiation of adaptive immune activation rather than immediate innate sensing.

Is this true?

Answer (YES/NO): NO